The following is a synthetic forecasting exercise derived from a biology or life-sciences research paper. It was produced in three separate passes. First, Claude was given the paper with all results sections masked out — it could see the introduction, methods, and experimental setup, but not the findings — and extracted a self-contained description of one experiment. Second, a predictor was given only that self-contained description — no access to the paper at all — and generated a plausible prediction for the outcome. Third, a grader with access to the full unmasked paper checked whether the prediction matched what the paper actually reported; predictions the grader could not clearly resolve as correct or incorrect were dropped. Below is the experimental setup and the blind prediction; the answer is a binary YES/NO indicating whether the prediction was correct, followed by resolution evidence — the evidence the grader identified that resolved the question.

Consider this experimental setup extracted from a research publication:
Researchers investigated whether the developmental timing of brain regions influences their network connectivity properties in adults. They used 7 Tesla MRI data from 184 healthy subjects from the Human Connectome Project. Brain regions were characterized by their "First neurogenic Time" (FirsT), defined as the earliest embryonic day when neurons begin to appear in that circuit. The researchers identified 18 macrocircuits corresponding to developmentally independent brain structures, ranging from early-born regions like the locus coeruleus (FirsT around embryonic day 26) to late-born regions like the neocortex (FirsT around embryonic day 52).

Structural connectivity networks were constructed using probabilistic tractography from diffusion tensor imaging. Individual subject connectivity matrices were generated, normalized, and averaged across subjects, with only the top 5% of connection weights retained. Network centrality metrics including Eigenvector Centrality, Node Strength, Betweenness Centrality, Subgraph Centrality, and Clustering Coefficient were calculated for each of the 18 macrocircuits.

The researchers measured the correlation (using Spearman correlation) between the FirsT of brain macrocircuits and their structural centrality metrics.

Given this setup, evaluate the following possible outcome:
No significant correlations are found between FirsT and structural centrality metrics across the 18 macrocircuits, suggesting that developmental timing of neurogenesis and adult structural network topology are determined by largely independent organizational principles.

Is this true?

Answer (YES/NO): NO